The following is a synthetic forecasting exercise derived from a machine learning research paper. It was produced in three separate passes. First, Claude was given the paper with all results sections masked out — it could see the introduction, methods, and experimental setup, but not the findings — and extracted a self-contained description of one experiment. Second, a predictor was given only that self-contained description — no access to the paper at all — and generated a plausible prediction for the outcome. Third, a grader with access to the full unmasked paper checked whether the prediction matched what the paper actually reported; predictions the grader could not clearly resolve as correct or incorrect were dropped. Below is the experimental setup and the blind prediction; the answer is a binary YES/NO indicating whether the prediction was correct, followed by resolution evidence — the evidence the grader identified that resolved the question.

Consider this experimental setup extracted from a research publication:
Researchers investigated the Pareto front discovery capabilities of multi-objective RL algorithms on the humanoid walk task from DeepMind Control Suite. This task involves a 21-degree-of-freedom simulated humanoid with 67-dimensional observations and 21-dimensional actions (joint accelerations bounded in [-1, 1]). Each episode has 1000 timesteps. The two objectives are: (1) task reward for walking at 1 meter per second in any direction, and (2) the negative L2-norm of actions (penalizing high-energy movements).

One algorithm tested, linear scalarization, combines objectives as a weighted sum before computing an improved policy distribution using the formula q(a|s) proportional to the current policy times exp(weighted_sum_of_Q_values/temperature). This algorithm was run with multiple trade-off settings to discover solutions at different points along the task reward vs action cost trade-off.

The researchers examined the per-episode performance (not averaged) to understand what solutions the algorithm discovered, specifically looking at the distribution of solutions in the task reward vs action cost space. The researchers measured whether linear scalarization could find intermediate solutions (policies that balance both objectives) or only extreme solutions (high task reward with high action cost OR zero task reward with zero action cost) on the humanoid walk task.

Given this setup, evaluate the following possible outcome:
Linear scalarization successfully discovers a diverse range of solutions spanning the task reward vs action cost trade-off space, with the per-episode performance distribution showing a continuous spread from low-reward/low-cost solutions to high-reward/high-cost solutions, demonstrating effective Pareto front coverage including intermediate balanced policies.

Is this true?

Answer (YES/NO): NO